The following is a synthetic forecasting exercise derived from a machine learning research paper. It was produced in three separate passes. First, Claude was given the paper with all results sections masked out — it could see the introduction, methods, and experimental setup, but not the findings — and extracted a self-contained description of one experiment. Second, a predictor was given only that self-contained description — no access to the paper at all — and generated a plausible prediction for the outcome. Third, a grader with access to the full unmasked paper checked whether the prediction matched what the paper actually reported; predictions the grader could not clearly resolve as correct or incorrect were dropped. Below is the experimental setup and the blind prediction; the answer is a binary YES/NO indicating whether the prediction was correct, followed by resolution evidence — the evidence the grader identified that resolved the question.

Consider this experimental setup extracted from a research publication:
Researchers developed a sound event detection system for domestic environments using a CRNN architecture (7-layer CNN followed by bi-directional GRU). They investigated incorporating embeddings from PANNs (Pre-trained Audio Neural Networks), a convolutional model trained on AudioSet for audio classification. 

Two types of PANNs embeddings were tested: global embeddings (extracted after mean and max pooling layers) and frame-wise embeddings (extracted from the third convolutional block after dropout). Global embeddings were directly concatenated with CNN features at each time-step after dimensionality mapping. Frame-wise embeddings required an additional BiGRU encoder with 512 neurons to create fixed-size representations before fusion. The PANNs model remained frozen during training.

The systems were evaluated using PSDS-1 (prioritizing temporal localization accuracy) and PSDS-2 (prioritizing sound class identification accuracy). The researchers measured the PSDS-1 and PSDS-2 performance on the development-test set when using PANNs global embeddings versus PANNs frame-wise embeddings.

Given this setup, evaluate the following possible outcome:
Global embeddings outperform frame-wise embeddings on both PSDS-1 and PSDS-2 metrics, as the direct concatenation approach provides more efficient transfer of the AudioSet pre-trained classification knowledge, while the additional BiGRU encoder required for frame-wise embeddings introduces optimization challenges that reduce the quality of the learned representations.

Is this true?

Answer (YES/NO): YES